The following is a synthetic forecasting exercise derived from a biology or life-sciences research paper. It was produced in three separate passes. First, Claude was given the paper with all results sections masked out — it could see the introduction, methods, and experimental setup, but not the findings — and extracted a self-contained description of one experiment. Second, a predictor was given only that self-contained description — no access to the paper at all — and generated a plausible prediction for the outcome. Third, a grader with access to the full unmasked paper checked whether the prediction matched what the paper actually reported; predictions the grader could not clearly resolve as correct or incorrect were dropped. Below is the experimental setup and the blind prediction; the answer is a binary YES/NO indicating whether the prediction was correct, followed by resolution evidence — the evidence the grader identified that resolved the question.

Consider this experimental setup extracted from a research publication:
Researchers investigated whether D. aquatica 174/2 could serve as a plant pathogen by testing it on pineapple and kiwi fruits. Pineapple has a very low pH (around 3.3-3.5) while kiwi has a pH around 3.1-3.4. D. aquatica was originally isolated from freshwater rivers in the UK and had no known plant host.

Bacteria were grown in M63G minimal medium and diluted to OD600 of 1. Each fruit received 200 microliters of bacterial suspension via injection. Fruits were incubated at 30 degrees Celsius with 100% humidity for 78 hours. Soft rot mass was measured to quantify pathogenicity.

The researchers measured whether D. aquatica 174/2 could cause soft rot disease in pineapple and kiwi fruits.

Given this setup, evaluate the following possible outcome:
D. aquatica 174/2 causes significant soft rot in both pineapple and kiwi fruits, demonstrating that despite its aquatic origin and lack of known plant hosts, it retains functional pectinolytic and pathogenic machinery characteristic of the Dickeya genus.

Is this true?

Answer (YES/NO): NO